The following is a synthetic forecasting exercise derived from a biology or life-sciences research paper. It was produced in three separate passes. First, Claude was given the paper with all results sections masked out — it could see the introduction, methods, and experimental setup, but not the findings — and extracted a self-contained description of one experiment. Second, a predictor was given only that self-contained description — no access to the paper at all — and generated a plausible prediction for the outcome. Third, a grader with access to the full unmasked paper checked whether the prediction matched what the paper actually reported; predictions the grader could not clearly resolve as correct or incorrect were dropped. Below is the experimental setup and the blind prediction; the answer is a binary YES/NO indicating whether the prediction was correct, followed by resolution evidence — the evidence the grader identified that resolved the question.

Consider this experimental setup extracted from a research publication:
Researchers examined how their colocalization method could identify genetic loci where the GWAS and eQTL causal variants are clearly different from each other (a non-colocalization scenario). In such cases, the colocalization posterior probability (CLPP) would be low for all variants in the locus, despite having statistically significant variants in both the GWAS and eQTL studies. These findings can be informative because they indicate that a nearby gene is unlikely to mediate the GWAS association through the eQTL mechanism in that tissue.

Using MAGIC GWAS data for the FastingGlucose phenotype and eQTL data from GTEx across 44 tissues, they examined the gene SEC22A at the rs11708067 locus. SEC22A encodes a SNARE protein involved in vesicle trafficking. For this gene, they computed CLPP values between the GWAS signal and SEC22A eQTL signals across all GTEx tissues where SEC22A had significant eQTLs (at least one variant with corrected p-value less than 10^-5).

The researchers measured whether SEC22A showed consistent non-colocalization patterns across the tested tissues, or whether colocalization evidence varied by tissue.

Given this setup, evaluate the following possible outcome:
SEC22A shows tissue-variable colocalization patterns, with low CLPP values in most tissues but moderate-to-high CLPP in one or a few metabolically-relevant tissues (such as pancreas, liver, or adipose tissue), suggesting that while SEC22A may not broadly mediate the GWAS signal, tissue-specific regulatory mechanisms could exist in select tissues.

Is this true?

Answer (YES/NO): NO